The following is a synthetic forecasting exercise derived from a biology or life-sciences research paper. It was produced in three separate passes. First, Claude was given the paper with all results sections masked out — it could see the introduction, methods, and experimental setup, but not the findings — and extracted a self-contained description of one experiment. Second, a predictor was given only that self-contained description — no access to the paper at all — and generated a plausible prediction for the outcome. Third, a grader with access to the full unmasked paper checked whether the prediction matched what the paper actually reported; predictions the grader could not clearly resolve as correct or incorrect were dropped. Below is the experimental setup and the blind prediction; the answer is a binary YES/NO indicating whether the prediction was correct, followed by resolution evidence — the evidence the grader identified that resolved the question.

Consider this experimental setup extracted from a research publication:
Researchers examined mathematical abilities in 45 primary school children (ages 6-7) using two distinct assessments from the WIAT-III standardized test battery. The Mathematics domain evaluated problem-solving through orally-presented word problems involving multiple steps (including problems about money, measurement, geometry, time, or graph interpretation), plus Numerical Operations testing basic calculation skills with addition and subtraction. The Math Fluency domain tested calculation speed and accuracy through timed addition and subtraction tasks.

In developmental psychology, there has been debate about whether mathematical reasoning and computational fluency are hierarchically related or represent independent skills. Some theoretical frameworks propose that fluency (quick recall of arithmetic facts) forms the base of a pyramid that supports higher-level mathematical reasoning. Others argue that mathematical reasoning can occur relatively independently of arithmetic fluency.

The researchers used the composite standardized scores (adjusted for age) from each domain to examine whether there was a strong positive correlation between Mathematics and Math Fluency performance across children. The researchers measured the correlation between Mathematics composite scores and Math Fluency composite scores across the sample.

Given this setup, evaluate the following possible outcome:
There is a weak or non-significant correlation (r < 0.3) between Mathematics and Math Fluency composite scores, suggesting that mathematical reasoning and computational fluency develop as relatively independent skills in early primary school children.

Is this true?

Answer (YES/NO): NO